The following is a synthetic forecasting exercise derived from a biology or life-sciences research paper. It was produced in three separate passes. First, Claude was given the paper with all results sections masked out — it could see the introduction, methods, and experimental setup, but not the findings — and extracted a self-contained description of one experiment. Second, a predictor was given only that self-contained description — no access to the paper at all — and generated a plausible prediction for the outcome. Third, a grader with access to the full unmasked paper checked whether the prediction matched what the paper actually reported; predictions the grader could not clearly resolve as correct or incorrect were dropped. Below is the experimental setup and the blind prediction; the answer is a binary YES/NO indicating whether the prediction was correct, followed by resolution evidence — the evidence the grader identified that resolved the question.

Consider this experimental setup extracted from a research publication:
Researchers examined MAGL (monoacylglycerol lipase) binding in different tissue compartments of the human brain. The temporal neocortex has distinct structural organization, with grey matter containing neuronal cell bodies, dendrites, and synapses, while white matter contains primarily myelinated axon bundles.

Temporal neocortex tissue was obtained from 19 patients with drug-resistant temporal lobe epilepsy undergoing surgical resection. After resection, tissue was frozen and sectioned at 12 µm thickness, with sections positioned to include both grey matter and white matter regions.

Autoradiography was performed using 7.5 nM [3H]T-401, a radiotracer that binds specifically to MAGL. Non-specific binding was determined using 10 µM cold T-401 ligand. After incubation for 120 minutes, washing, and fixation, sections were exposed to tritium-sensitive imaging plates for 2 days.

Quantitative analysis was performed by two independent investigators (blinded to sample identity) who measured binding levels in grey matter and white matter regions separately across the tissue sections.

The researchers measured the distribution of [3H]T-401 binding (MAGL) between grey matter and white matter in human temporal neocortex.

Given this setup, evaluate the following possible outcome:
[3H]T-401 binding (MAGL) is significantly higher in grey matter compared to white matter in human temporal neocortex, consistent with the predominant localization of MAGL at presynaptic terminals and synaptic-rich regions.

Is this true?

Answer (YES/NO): YES